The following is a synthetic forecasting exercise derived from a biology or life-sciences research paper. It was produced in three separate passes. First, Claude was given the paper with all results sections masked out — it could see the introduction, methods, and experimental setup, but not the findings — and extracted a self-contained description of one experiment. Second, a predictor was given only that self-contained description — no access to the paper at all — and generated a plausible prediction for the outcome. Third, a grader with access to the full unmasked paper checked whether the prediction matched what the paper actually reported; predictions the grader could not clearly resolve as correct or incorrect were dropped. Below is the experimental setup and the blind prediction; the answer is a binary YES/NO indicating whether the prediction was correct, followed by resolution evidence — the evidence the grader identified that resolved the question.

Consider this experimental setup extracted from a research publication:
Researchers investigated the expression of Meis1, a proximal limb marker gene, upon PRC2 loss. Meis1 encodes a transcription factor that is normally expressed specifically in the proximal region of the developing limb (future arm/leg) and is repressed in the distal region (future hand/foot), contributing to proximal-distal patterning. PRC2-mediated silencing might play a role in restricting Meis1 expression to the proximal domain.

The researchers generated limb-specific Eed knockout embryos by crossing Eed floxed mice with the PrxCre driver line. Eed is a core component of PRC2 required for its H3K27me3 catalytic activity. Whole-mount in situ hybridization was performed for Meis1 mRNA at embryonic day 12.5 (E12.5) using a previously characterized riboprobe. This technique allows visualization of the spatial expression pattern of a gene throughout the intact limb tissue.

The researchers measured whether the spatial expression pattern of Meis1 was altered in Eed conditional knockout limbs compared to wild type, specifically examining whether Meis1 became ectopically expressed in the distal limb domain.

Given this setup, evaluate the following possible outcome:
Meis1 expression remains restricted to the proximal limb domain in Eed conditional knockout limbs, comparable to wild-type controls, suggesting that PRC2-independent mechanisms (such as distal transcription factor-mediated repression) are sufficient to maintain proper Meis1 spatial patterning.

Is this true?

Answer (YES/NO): NO